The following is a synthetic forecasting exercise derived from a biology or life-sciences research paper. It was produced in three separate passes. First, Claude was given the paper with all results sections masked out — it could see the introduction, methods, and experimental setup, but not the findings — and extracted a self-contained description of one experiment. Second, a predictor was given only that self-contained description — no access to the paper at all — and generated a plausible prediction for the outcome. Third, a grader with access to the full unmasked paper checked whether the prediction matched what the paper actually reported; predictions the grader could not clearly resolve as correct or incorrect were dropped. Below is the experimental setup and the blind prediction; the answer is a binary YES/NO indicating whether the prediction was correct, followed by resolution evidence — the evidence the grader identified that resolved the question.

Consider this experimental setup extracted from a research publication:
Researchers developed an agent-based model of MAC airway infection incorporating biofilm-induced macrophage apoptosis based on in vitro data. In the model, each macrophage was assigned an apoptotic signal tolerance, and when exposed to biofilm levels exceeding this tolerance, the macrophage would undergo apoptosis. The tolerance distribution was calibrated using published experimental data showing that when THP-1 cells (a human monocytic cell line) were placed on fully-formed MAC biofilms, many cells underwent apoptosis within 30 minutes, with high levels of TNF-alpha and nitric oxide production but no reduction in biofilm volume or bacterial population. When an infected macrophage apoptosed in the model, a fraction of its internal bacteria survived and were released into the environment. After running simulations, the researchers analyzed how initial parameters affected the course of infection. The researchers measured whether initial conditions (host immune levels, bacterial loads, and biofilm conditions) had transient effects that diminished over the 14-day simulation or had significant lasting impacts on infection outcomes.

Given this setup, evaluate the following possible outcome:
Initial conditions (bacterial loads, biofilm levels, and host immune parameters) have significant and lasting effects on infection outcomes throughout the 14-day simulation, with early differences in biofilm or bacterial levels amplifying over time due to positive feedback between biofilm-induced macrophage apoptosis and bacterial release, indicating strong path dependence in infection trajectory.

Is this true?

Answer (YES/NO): YES